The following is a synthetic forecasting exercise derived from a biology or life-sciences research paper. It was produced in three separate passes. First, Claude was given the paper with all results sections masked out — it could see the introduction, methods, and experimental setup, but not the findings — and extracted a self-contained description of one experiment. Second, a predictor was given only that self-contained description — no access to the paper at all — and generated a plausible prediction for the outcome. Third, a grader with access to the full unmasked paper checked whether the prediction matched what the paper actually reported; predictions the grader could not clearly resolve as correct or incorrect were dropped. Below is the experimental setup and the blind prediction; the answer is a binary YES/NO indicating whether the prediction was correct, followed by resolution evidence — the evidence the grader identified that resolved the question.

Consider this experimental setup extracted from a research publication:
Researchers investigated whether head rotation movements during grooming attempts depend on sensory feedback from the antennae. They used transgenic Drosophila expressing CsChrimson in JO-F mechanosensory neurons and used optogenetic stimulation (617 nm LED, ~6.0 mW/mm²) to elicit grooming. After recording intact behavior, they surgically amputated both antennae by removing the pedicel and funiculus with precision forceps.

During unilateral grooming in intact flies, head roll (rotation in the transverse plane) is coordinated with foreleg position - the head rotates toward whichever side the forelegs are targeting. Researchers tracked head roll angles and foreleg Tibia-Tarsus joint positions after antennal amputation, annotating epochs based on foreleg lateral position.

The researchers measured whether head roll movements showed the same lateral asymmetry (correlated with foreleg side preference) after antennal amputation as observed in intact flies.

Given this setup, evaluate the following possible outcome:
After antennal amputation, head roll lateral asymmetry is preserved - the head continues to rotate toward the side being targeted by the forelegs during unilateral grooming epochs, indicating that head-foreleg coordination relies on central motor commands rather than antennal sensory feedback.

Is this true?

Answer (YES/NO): YES